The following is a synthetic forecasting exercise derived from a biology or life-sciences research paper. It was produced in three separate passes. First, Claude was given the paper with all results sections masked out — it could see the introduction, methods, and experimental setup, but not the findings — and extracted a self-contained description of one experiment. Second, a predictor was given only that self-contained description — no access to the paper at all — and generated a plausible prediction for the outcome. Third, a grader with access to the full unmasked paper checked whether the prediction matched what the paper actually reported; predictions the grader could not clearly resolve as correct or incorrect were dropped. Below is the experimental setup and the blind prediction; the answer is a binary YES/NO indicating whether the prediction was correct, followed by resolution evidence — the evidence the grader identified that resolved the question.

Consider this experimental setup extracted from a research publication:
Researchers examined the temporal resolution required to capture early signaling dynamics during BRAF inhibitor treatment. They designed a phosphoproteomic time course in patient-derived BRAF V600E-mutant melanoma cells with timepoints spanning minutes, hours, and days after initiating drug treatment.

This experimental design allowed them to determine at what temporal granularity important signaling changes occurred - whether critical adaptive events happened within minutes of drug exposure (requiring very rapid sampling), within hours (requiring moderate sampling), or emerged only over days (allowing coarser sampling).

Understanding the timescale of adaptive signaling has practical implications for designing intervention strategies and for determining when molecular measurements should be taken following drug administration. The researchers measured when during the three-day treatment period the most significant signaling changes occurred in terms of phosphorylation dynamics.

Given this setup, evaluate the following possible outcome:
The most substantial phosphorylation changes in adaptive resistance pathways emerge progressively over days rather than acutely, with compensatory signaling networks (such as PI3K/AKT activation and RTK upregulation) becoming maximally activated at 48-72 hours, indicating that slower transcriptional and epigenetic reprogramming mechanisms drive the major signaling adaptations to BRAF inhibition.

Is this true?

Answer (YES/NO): NO